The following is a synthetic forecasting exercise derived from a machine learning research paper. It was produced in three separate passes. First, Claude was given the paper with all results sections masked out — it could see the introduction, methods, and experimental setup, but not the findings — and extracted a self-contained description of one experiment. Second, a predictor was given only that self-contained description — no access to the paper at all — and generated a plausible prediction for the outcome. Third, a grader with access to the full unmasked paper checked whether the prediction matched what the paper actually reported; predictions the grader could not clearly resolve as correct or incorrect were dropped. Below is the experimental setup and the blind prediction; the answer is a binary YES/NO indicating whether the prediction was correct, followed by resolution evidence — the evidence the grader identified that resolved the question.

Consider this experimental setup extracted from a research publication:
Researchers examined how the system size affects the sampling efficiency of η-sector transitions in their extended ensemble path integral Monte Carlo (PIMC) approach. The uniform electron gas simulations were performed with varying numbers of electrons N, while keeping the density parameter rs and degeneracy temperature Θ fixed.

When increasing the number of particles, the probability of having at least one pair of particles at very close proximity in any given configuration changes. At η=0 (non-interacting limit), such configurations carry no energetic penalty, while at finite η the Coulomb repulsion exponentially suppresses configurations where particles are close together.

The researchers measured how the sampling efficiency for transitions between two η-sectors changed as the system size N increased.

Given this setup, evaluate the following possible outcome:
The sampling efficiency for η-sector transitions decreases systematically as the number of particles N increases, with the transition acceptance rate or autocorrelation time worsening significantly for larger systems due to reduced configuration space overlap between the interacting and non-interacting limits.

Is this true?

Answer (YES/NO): YES